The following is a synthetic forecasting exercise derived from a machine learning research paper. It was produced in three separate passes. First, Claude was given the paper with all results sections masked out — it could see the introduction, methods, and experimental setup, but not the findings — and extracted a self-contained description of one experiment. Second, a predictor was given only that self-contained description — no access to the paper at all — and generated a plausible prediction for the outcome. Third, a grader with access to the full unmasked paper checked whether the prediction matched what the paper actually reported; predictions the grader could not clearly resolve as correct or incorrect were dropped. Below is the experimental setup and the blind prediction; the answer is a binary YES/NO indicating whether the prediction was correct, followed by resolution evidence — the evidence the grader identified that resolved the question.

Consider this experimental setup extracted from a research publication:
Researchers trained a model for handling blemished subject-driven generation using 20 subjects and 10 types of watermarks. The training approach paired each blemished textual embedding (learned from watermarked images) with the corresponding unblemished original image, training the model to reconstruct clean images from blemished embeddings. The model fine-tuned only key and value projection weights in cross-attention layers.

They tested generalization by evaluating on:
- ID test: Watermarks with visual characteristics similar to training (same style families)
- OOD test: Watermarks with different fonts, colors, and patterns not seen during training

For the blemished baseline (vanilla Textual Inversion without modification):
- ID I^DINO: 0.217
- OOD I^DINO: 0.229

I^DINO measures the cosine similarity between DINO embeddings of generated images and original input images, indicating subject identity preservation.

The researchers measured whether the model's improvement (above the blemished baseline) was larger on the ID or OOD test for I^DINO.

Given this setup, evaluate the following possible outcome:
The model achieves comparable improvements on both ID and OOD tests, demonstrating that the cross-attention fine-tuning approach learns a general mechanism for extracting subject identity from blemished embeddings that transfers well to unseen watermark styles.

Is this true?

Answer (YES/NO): YES